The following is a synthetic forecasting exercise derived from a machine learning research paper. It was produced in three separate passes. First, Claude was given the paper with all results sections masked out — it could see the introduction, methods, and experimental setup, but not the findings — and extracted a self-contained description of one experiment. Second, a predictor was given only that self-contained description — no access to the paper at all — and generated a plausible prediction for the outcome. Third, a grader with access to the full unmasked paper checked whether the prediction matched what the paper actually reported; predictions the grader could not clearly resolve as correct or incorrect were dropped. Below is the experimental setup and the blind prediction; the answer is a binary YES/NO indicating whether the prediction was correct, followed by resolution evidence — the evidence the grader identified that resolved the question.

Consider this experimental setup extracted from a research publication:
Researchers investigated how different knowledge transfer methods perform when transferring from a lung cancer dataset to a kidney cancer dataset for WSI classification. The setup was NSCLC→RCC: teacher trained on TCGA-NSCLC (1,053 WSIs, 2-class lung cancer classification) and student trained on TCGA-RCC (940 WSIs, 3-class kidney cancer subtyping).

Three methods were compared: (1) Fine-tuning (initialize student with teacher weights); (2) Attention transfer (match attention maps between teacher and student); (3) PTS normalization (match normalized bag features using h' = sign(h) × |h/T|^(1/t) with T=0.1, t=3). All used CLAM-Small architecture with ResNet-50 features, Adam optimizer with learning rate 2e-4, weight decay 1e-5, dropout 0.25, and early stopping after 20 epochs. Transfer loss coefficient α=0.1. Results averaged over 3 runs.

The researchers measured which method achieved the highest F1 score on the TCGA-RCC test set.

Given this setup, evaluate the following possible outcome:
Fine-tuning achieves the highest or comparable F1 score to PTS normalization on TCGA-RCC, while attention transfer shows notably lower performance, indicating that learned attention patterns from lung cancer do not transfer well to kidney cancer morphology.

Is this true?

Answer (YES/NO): YES